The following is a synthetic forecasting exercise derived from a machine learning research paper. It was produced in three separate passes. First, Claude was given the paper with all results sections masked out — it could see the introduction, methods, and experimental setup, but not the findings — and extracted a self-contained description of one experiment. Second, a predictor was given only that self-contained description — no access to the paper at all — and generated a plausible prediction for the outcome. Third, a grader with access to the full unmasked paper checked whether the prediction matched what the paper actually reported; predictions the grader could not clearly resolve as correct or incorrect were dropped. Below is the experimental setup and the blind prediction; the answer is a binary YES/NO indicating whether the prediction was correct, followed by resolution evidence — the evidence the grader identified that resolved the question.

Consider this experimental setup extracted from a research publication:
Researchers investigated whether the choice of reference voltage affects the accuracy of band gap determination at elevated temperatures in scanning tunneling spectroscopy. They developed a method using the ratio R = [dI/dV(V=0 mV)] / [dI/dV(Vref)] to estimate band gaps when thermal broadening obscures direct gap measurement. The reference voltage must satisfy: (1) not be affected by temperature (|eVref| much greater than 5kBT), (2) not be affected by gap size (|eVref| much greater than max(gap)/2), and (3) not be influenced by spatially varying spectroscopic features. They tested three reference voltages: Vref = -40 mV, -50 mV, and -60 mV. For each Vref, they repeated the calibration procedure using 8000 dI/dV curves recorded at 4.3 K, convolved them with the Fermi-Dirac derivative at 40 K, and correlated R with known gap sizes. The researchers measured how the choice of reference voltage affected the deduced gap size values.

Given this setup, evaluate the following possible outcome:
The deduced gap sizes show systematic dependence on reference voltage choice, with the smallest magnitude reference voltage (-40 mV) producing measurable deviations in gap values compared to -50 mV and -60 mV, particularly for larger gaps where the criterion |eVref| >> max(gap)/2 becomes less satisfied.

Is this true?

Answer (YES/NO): NO